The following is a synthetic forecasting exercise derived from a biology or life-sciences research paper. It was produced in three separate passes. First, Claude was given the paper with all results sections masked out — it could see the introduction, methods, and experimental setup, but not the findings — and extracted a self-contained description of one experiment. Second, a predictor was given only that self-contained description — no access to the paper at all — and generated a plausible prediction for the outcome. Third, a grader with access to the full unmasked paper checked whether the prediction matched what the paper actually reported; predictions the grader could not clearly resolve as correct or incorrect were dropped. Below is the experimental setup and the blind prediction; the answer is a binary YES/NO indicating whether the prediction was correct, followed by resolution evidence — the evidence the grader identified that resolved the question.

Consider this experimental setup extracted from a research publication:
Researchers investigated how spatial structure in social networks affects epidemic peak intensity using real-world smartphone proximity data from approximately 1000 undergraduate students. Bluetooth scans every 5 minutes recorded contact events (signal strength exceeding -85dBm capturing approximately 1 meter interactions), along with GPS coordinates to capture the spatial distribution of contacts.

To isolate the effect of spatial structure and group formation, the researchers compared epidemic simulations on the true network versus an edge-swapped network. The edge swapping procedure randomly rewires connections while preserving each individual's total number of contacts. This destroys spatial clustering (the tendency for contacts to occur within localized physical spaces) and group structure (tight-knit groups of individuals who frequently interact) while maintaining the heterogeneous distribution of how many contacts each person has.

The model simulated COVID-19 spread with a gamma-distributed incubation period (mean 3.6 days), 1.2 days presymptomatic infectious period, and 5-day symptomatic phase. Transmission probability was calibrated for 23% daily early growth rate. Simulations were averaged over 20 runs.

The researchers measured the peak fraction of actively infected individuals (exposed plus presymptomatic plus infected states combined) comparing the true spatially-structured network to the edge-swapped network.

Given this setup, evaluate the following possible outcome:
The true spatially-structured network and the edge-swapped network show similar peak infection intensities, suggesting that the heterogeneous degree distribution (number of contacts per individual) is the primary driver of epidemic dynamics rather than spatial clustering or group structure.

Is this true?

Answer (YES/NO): NO